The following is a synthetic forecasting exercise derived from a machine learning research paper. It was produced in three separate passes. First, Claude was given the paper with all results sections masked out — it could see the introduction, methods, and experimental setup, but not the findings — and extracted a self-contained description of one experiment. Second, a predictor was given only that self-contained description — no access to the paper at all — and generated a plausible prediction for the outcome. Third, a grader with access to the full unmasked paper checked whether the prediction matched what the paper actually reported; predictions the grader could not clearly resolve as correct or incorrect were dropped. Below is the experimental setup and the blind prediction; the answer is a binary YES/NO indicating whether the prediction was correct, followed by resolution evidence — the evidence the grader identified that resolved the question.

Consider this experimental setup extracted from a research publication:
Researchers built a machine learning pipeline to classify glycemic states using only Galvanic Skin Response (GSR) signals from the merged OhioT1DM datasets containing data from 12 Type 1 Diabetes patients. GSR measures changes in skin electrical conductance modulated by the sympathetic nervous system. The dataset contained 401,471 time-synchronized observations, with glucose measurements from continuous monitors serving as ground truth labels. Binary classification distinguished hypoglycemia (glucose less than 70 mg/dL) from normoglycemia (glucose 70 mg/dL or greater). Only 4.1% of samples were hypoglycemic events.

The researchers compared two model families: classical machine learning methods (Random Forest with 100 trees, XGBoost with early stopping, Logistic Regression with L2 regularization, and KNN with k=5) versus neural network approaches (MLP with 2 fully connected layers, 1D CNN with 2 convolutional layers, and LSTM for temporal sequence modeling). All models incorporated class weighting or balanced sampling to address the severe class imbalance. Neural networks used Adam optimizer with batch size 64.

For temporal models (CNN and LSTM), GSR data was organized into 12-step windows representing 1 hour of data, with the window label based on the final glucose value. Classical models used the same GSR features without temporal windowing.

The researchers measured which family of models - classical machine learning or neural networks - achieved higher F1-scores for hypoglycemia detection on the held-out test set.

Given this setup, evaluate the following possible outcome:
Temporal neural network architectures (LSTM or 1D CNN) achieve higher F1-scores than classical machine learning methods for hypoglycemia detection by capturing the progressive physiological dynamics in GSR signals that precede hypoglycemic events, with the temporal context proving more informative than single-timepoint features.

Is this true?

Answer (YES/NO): YES